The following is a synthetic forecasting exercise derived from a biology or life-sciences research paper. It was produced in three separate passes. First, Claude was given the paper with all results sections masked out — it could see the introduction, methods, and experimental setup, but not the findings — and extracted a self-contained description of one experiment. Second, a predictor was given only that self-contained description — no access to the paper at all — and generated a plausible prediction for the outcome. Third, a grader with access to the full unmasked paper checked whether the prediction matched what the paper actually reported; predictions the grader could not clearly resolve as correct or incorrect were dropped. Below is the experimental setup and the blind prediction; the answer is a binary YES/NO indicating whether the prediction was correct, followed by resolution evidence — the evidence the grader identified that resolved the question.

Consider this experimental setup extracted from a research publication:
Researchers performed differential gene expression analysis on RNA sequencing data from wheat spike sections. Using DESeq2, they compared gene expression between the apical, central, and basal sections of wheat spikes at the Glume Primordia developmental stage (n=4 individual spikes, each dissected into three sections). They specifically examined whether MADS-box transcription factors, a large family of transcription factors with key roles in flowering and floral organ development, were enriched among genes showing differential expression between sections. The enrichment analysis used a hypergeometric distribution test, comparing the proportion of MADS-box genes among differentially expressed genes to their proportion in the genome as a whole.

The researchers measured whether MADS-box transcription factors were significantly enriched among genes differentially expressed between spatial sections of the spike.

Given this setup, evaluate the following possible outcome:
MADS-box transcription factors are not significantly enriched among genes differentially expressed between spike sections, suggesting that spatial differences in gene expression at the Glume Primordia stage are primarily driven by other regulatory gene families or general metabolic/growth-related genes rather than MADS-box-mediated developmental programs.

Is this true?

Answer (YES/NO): NO